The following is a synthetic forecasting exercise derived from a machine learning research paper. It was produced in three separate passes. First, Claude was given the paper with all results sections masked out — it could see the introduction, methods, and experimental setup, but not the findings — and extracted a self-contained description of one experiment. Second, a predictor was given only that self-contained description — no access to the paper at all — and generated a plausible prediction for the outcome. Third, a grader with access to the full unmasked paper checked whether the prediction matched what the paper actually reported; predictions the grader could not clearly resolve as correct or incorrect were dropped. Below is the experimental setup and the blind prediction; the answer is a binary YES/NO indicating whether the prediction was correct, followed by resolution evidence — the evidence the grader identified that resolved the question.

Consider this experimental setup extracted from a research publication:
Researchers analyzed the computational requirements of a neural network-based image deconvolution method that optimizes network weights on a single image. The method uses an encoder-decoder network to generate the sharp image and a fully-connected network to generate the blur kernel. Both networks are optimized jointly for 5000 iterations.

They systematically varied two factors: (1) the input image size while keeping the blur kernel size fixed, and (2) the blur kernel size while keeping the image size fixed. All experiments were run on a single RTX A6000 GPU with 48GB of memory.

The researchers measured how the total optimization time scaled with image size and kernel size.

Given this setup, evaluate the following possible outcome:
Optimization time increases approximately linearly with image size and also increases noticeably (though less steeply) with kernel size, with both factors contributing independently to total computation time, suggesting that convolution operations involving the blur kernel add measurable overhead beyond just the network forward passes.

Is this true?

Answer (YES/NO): NO